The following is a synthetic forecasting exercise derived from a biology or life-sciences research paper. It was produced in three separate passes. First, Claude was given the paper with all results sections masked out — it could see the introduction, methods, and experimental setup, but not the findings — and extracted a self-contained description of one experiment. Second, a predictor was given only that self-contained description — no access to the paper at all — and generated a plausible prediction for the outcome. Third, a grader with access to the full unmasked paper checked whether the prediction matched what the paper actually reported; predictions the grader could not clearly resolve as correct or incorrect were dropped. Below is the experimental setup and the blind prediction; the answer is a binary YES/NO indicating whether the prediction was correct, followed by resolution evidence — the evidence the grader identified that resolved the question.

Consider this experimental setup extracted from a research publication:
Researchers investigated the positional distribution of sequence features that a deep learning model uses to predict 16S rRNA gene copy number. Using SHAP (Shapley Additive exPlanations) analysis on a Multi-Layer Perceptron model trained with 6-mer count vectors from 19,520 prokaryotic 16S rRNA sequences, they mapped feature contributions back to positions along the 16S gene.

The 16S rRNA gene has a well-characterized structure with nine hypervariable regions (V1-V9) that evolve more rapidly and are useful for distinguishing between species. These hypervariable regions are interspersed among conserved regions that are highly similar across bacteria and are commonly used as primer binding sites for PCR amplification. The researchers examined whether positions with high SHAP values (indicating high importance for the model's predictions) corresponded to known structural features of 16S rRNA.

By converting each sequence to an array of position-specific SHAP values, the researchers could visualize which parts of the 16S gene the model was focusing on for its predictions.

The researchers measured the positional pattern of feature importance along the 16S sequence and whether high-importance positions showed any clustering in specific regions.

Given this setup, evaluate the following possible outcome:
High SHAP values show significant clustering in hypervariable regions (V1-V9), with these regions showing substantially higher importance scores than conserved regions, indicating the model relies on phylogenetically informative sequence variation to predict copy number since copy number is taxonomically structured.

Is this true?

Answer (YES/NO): NO